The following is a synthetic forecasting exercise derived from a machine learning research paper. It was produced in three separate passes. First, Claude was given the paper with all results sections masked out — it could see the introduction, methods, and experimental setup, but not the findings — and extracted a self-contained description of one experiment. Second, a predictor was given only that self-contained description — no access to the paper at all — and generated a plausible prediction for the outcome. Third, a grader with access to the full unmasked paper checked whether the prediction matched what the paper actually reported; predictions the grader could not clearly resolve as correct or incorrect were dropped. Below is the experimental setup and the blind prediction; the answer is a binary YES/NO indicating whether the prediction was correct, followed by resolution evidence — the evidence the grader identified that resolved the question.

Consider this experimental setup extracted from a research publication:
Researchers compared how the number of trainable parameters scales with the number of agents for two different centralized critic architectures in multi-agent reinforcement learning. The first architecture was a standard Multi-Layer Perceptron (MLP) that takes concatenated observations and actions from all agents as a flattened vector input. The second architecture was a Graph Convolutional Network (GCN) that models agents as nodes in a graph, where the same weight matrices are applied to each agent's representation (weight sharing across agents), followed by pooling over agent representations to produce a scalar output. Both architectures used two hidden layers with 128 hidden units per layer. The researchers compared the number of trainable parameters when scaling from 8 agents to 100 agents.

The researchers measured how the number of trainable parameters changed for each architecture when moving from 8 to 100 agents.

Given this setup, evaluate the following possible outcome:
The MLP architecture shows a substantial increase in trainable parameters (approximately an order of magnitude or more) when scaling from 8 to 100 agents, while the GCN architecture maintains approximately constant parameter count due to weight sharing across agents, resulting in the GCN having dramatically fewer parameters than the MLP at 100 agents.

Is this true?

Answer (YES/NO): YES